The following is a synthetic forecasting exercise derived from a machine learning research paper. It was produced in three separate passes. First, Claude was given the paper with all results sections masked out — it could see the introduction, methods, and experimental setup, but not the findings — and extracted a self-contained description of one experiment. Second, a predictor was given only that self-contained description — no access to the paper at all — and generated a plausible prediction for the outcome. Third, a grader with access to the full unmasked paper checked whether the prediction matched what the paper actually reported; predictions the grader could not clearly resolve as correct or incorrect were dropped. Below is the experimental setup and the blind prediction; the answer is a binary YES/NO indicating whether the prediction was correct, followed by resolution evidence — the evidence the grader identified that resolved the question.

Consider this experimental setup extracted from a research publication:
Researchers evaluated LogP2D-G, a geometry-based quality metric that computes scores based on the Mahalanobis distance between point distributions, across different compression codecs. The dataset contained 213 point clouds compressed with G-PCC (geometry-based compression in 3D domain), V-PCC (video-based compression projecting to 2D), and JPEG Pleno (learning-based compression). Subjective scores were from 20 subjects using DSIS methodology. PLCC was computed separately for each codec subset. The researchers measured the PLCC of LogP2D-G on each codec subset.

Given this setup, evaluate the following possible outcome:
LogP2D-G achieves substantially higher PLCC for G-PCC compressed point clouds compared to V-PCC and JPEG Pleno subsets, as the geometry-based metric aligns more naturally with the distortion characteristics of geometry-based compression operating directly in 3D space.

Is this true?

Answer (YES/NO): NO